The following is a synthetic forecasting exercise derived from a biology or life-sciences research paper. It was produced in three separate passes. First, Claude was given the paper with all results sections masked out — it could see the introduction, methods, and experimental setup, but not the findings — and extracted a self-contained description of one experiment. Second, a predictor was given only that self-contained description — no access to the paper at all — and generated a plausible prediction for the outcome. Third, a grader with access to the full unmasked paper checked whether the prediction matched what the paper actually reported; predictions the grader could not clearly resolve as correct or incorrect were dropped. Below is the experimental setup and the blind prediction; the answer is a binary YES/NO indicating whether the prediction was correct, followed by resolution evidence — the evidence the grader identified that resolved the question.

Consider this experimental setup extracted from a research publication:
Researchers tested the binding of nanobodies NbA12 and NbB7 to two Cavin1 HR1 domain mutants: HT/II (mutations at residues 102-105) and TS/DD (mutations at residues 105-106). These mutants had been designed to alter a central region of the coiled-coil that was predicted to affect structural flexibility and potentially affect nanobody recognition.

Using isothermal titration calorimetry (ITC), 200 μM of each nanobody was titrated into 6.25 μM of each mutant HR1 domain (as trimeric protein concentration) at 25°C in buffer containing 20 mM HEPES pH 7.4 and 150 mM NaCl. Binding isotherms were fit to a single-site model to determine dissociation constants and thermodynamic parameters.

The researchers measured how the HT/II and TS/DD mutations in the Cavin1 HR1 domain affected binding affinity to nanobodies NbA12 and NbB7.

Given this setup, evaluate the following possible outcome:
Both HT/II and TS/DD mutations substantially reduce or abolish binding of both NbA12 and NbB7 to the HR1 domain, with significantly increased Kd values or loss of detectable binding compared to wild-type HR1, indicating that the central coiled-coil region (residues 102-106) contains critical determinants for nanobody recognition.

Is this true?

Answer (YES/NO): NO